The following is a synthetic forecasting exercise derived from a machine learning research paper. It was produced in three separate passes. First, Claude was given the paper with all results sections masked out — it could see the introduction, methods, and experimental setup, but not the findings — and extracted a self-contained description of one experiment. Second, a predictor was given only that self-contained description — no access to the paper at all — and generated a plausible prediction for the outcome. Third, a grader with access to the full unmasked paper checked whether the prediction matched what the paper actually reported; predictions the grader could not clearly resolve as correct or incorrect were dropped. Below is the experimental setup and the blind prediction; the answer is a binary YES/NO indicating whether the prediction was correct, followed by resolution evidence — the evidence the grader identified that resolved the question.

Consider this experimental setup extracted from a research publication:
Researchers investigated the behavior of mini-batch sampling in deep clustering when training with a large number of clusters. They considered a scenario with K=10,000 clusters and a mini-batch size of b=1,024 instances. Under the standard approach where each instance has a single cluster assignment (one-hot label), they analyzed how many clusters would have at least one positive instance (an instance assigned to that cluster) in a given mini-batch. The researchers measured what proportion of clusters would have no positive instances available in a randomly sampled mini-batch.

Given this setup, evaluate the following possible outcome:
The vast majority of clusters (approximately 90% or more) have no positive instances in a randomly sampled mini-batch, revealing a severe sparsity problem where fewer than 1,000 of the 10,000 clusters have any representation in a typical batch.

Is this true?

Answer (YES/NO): YES